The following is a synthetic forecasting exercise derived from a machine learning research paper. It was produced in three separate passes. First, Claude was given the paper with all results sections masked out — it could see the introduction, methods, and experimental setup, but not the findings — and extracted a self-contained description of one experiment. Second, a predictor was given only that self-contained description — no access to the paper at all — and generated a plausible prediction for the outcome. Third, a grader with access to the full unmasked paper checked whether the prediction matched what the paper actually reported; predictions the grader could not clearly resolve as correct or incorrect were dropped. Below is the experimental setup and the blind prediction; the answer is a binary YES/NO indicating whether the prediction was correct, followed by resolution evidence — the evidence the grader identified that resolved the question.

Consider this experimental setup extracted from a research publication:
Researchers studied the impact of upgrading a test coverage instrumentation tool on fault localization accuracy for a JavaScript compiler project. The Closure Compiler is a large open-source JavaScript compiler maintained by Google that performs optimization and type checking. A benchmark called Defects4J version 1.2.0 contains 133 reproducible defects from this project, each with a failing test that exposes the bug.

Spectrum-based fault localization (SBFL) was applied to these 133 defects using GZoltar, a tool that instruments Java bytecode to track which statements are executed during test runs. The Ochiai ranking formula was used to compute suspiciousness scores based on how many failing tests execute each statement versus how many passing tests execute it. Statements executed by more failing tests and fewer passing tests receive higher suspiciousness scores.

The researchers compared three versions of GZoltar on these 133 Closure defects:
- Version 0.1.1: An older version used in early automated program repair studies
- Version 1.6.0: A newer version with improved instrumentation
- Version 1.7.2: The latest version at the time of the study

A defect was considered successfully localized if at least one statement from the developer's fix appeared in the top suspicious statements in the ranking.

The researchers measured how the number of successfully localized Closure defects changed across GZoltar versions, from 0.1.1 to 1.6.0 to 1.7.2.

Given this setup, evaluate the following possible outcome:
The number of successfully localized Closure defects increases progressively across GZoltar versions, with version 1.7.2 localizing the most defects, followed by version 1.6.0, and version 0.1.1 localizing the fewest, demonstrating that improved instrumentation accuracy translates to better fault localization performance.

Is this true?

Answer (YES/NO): YES